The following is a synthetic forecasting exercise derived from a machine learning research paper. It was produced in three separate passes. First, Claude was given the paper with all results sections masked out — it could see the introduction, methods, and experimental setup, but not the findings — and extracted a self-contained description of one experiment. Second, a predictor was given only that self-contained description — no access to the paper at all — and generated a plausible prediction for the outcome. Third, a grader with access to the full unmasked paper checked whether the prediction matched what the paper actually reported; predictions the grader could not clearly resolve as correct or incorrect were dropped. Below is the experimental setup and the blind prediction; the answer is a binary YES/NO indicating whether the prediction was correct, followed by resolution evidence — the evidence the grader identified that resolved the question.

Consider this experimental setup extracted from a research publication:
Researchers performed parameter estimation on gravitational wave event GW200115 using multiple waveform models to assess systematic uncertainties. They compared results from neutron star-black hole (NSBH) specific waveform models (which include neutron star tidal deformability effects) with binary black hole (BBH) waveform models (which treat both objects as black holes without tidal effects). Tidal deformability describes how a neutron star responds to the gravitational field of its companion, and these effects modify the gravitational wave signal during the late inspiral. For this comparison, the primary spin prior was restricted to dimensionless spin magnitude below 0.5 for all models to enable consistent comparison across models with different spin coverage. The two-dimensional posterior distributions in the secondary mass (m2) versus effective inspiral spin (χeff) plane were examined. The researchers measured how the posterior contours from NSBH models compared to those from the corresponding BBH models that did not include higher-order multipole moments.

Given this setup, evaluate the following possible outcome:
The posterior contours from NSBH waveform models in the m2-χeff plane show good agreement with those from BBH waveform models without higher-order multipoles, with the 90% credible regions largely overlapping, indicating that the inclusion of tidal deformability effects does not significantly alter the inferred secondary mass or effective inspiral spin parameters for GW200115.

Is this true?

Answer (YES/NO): YES